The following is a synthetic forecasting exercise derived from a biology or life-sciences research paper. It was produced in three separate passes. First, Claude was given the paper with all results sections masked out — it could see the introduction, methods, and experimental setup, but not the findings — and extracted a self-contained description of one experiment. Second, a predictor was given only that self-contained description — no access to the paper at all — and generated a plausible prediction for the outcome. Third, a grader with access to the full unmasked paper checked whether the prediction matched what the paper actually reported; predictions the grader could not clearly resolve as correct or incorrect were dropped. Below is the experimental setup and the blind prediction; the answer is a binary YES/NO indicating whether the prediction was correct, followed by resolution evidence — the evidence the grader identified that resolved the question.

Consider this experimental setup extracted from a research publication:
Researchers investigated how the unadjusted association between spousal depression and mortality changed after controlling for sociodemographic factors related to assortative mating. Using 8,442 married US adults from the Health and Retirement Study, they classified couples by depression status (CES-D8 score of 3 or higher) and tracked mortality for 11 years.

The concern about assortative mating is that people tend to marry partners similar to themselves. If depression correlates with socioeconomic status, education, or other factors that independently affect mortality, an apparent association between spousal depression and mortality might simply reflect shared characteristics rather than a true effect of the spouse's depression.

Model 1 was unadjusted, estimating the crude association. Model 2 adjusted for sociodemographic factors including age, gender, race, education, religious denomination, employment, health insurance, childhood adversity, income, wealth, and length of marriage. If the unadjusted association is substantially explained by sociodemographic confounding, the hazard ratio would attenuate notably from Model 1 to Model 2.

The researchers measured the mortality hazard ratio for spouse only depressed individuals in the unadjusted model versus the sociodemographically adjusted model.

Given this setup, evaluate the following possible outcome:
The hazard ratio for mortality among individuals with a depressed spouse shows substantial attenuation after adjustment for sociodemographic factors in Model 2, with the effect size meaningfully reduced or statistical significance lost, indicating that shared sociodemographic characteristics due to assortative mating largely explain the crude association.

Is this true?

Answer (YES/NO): NO